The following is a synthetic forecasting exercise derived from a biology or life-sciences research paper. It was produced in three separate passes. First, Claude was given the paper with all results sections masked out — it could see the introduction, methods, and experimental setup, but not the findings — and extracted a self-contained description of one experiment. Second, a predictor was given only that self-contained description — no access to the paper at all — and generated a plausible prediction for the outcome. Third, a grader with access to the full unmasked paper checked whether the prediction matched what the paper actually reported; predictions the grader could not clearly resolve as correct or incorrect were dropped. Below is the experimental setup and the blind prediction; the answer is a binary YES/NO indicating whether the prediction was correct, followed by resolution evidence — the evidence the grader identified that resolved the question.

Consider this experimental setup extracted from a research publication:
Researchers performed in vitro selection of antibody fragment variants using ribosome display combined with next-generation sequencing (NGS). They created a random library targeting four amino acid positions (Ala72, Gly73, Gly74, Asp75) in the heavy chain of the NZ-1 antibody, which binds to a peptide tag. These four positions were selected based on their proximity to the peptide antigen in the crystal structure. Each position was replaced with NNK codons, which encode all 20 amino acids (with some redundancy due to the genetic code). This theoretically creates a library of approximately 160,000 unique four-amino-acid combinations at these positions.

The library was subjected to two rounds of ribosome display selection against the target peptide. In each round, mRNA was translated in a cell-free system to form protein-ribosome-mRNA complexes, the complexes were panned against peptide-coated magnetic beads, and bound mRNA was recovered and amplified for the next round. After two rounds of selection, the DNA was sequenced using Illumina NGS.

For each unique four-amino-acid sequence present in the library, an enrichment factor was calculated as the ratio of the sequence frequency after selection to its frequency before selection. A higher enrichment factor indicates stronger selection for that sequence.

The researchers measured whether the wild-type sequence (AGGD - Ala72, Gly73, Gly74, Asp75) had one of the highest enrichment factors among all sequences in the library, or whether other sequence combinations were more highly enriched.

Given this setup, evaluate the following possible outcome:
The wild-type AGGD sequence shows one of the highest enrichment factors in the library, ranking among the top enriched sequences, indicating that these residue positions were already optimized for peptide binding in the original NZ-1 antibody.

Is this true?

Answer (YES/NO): NO